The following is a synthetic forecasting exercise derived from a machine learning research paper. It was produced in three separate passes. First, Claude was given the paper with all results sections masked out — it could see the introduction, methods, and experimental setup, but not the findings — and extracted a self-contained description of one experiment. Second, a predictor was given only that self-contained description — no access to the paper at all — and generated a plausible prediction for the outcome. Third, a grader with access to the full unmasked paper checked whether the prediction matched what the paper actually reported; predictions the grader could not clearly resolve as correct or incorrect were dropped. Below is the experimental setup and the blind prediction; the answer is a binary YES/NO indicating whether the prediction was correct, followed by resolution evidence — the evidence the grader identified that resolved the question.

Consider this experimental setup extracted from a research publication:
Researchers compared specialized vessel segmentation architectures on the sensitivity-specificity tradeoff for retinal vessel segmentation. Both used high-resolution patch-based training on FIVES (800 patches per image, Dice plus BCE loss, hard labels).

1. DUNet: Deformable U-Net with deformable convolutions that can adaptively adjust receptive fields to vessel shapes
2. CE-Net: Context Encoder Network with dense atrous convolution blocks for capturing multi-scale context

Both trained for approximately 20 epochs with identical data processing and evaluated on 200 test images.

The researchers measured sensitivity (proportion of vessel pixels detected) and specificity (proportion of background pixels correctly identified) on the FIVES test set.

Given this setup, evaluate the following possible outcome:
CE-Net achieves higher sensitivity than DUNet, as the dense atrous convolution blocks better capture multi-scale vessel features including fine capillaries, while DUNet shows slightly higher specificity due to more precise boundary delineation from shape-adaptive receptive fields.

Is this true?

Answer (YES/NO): NO